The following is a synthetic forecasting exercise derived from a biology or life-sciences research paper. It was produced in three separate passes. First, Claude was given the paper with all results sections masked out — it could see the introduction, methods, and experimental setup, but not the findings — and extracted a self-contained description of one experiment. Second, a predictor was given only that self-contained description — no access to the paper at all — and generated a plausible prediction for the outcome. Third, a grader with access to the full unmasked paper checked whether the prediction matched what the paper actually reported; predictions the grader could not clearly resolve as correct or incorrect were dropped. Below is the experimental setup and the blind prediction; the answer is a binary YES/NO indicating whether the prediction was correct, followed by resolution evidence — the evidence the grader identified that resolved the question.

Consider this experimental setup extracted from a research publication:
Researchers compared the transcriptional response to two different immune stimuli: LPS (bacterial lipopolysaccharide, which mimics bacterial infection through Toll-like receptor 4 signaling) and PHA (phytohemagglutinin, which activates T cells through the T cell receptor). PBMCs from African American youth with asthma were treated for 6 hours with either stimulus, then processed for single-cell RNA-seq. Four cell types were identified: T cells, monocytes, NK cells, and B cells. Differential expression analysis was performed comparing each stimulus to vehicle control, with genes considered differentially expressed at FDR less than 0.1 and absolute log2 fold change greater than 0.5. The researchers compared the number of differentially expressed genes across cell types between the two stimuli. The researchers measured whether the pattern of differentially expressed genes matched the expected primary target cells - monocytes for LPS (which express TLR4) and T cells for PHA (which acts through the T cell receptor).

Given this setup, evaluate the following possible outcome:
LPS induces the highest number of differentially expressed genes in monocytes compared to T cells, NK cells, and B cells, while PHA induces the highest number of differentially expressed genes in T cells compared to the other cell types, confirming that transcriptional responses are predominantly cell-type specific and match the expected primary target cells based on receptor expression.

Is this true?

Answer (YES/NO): NO